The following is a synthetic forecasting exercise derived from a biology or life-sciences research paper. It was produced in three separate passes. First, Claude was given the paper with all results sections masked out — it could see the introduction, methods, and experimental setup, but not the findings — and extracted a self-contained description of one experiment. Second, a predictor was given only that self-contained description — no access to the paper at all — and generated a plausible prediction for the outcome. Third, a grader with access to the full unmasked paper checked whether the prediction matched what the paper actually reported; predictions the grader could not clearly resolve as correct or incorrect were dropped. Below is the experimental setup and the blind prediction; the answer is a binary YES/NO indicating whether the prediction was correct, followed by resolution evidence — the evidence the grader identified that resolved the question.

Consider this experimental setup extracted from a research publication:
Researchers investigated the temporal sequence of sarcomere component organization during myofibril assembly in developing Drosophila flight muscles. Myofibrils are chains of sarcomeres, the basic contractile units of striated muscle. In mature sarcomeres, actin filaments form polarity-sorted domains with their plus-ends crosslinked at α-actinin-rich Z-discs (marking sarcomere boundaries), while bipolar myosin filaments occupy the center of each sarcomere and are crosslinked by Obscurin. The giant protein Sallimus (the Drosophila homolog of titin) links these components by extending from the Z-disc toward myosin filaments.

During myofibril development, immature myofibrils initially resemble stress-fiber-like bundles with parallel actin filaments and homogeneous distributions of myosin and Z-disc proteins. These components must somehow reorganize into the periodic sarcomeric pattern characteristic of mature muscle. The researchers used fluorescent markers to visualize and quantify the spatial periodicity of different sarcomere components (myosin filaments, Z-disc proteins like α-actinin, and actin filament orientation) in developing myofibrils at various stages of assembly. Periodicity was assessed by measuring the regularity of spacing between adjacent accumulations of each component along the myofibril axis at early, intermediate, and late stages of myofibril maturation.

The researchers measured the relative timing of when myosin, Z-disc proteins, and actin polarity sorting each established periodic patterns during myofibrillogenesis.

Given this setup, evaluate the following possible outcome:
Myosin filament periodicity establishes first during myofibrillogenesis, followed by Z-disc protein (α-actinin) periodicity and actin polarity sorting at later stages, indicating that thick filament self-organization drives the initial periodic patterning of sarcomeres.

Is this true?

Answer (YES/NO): NO